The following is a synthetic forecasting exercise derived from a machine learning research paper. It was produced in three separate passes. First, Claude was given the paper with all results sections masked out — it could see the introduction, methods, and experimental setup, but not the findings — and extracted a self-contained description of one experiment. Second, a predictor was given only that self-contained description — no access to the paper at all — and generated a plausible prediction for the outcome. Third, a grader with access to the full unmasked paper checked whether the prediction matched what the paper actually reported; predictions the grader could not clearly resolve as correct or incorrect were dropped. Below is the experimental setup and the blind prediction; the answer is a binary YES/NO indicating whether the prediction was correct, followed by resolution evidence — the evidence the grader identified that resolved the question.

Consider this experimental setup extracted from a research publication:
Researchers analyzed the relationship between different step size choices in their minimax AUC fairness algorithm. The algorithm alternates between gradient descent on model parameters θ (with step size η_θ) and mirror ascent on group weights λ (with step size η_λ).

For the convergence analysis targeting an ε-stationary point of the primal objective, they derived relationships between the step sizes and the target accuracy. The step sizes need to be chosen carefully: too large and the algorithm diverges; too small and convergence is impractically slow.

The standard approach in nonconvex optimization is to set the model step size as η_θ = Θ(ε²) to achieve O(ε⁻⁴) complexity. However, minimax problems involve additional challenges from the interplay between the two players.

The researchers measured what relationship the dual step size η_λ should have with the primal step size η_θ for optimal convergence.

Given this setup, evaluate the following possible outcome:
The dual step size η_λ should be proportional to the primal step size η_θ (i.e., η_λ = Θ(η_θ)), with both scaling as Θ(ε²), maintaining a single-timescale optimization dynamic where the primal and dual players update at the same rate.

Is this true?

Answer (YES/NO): NO